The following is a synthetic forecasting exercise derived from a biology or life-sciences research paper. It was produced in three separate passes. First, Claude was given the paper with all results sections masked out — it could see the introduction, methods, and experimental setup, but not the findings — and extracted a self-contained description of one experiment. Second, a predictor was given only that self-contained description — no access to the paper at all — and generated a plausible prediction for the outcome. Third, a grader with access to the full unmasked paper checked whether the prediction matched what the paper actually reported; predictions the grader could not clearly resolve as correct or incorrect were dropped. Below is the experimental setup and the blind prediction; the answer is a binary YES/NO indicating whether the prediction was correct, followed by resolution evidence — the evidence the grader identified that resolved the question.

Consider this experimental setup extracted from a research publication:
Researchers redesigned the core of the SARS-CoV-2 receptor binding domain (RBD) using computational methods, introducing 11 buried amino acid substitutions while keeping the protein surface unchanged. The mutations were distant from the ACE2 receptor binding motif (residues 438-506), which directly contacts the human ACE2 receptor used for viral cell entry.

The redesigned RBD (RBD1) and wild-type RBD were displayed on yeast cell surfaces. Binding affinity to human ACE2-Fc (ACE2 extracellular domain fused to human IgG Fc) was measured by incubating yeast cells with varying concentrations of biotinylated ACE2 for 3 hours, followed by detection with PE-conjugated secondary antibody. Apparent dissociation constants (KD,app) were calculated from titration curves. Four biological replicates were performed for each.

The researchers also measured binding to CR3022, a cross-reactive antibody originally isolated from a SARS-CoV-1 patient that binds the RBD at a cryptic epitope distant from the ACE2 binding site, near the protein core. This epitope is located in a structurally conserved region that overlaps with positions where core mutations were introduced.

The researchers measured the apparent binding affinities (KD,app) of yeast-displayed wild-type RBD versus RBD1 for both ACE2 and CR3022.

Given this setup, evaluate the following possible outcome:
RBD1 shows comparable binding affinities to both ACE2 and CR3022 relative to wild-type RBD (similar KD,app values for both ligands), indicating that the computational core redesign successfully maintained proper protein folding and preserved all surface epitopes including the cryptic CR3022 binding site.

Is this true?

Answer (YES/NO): NO